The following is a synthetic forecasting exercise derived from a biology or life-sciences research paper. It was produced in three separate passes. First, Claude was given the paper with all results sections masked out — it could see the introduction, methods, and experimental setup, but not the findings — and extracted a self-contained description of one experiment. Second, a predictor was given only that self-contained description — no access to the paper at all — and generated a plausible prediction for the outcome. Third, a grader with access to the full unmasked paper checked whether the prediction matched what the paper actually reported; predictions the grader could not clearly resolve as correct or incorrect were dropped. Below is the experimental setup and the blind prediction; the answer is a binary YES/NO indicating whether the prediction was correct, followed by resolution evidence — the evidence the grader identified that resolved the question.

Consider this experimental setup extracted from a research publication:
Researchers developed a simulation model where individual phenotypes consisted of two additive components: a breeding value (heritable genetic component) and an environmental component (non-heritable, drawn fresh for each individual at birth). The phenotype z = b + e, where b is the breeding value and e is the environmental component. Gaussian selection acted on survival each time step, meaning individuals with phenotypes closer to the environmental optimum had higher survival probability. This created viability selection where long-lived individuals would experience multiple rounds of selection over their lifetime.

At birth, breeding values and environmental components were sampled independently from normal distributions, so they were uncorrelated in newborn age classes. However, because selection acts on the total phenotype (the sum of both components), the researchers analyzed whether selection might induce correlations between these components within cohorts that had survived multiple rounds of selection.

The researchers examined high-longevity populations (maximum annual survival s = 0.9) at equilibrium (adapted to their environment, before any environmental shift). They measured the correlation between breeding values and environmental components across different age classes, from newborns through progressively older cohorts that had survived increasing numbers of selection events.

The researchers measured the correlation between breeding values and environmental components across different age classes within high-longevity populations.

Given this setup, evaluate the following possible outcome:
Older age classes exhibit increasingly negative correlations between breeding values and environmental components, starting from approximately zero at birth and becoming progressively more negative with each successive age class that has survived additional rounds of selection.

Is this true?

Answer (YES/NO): YES